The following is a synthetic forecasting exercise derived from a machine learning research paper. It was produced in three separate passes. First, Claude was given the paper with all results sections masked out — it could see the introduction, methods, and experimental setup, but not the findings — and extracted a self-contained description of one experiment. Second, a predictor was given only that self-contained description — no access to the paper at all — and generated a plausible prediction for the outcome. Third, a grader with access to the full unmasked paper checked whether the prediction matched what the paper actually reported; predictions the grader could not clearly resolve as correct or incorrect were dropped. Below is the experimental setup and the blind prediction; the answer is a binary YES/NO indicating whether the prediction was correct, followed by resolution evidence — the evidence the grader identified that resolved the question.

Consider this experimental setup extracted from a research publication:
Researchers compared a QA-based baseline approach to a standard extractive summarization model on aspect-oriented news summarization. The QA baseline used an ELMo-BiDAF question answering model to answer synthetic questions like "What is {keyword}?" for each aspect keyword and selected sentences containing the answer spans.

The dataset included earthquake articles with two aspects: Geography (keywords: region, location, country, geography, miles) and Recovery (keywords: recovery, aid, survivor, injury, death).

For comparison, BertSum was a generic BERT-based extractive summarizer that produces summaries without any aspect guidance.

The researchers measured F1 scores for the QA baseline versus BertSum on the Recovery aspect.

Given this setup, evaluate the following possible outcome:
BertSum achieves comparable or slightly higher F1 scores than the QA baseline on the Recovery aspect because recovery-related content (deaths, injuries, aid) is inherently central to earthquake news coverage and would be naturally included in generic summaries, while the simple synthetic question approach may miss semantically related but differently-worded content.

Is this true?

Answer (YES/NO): YES